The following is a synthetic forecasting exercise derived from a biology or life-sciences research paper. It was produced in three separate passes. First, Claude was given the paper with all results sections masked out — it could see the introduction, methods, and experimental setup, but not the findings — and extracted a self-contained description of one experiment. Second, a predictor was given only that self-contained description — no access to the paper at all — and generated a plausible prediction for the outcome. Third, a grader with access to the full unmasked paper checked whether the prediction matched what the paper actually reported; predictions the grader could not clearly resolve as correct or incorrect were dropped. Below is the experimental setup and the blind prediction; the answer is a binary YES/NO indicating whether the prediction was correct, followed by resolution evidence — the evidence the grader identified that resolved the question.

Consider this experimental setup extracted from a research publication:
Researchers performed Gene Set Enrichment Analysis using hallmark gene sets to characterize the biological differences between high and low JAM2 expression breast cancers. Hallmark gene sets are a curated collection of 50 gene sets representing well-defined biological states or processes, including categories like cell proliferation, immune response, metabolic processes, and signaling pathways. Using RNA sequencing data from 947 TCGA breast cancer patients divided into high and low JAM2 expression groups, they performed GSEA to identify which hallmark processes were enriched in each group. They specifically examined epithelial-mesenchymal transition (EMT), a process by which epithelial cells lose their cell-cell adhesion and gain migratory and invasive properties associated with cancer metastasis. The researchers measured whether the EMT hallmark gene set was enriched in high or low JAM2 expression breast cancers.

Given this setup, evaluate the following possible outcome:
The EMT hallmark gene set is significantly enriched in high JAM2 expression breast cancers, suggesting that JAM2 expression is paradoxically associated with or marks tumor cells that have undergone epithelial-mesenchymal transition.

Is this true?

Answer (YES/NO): NO